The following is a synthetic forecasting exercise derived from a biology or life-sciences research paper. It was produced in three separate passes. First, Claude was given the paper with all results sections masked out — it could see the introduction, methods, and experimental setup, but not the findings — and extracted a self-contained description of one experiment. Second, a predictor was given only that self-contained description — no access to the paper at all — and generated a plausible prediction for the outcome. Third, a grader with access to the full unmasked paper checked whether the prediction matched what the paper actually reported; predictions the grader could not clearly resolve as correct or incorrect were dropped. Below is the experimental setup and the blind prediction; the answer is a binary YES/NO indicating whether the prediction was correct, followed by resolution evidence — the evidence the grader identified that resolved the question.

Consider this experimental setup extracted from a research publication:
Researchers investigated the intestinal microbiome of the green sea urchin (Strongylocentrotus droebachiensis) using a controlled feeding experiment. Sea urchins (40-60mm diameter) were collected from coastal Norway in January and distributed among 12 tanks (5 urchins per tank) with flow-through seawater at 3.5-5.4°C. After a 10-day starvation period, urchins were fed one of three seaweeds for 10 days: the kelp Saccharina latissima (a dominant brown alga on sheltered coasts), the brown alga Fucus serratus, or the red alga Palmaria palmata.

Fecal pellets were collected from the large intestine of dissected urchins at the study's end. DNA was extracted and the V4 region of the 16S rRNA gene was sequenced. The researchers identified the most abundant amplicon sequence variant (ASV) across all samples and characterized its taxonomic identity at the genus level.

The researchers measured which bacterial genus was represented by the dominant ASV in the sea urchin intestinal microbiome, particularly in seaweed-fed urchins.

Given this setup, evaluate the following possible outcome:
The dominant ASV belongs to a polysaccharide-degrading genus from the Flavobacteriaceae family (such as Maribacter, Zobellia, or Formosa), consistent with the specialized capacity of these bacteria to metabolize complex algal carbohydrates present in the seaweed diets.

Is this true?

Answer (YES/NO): NO